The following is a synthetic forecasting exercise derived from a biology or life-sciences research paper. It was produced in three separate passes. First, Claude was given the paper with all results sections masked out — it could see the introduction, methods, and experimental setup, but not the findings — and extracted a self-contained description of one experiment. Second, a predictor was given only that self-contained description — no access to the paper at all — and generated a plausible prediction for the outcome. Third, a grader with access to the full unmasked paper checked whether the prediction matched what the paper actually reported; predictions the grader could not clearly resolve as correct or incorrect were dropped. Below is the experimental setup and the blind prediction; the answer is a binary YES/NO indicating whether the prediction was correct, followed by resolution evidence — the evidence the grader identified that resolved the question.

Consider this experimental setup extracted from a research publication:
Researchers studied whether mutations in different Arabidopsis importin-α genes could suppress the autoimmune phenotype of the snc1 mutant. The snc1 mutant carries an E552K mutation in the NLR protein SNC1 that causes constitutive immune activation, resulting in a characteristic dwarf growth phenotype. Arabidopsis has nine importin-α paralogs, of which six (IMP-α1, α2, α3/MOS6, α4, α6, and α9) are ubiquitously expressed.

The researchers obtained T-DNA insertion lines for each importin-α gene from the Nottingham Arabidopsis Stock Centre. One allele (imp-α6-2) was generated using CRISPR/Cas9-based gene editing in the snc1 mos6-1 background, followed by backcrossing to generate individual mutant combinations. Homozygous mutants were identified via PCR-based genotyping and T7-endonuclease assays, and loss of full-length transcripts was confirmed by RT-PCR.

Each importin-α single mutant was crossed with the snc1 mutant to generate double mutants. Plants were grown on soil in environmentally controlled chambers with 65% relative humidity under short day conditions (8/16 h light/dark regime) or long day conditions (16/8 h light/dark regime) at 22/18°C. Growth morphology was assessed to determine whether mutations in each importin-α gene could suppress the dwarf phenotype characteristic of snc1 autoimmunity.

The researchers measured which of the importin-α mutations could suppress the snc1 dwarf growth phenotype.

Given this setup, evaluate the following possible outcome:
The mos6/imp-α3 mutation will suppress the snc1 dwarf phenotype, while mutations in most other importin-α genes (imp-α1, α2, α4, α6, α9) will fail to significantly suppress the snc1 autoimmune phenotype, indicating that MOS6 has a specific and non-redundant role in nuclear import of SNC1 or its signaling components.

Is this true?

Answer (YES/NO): YES